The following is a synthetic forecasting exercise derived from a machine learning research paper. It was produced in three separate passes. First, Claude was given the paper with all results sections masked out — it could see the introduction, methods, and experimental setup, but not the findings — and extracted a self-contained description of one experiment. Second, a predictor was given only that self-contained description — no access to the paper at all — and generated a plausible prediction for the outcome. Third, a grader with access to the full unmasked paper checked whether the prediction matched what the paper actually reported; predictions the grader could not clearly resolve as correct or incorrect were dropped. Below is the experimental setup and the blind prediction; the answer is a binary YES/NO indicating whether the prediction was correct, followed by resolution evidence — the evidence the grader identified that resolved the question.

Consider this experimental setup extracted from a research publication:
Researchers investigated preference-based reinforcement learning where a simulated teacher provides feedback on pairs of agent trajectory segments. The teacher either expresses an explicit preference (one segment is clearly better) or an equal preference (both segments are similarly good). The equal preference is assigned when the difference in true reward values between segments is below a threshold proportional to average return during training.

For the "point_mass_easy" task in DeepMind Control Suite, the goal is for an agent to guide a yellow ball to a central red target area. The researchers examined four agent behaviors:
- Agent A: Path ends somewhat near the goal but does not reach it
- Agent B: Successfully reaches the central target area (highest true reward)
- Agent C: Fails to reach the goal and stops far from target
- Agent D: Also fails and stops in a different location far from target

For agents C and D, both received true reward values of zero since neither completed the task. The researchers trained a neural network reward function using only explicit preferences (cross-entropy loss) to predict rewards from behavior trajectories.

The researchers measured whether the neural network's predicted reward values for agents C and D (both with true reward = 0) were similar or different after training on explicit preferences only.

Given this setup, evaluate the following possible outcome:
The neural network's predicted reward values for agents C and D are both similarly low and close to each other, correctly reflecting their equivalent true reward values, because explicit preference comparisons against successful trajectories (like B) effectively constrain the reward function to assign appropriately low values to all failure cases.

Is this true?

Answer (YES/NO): NO